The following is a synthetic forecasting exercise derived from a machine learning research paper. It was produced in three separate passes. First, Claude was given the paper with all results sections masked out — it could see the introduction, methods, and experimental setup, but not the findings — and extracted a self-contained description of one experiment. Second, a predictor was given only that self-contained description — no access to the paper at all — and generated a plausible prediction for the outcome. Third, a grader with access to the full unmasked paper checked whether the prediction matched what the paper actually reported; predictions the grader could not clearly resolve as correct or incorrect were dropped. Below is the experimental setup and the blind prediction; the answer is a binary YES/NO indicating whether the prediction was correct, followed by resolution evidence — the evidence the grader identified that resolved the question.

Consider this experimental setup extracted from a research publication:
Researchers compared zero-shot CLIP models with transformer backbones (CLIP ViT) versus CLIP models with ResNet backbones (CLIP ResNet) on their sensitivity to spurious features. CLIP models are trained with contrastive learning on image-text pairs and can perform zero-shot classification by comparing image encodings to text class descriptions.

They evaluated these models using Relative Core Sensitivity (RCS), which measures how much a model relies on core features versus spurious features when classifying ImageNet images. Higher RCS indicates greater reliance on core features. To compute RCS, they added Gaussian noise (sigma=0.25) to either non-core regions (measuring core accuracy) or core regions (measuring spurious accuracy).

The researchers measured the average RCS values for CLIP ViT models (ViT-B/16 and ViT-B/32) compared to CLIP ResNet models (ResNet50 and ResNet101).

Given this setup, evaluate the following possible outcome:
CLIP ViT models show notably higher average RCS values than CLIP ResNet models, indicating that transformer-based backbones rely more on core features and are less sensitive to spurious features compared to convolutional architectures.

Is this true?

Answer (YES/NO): NO